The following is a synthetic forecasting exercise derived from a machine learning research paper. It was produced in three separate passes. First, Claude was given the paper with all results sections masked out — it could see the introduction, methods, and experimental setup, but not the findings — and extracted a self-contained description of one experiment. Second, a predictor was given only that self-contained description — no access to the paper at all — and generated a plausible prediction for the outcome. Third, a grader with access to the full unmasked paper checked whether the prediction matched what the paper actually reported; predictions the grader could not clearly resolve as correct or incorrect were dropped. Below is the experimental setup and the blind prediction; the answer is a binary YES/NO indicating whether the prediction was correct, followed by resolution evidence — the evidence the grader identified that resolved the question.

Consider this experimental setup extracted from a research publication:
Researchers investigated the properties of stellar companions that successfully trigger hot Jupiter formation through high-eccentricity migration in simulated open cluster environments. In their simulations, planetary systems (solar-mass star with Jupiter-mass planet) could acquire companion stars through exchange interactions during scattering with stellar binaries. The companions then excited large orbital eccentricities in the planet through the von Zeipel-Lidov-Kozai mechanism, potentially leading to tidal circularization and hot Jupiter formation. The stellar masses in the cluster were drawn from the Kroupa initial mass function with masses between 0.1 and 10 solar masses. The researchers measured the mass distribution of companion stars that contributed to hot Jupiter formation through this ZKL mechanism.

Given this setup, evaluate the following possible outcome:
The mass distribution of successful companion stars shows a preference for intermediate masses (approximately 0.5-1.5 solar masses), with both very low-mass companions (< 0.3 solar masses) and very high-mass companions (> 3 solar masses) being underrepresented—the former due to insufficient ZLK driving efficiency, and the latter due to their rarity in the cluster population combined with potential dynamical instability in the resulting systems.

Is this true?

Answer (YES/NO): NO